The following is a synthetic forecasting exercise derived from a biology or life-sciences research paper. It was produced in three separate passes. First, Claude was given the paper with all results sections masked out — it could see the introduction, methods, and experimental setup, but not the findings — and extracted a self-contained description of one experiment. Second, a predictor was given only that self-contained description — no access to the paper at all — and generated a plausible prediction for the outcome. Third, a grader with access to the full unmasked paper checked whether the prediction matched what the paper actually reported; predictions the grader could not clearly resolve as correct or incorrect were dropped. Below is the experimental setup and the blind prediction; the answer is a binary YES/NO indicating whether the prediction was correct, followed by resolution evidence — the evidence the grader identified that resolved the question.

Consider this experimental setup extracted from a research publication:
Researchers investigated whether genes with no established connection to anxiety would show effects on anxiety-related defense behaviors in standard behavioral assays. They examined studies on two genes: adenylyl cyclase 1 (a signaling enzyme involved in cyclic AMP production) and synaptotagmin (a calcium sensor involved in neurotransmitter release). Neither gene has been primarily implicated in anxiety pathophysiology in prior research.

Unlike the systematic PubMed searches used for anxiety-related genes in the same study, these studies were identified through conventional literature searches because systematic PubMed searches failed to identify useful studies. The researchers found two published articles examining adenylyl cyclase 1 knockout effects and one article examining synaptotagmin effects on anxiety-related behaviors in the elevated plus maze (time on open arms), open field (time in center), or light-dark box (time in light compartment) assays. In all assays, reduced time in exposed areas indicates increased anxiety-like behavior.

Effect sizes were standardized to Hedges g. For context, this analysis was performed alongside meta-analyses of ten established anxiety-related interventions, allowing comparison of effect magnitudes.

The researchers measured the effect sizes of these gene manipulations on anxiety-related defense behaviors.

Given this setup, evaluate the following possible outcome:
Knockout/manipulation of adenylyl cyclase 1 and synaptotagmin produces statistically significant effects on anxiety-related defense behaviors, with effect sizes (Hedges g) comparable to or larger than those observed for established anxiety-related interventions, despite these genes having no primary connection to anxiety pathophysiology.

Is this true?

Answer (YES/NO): NO